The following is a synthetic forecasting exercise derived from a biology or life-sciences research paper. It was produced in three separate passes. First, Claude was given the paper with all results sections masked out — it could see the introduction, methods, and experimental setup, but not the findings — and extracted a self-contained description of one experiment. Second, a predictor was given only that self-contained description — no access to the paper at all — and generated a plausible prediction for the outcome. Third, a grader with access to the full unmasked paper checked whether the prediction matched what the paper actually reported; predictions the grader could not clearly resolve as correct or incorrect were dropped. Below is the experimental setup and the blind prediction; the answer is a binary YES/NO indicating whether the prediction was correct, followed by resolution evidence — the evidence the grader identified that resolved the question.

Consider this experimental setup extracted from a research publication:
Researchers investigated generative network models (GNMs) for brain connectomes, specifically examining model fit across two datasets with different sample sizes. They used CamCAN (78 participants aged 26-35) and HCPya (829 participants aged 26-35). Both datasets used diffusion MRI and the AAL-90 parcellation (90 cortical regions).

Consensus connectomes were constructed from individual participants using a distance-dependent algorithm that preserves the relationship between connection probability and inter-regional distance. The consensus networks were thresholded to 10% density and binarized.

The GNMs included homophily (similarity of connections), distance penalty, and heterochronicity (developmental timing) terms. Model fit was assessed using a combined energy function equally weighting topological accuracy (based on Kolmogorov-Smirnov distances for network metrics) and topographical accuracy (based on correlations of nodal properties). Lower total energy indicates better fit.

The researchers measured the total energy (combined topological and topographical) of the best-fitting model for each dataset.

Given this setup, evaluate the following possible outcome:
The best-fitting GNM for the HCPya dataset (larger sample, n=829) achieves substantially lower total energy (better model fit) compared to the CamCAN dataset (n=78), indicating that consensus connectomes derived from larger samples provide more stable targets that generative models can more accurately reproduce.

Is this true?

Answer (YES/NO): NO